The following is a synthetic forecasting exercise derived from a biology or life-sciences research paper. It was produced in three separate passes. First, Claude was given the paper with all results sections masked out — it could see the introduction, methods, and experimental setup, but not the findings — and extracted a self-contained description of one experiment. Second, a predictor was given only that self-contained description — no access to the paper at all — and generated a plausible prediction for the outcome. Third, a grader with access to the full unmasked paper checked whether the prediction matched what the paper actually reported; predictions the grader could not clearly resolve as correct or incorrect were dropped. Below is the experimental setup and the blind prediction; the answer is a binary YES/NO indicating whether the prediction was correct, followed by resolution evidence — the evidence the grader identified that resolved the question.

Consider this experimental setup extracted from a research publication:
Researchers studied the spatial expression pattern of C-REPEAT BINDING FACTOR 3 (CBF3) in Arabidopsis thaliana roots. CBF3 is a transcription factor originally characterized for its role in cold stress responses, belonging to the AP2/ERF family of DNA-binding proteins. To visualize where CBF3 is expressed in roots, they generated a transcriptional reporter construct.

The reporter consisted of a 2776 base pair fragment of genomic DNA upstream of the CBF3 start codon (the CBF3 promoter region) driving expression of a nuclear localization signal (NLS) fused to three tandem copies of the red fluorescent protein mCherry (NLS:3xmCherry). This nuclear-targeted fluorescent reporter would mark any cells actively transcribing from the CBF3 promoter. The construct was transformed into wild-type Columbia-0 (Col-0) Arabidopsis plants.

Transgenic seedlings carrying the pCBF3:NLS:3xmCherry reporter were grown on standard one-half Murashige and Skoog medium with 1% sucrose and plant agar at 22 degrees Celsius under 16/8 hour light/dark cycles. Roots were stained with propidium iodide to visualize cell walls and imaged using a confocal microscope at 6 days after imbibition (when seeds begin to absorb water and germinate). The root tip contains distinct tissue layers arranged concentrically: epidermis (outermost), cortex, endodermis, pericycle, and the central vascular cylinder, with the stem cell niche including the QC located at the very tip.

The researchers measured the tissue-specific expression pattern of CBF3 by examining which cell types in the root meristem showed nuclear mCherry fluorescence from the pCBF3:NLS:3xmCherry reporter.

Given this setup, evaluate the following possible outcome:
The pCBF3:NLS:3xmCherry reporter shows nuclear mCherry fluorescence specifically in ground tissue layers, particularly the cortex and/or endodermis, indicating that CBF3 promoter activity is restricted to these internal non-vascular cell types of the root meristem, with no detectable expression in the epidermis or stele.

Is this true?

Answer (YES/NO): YES